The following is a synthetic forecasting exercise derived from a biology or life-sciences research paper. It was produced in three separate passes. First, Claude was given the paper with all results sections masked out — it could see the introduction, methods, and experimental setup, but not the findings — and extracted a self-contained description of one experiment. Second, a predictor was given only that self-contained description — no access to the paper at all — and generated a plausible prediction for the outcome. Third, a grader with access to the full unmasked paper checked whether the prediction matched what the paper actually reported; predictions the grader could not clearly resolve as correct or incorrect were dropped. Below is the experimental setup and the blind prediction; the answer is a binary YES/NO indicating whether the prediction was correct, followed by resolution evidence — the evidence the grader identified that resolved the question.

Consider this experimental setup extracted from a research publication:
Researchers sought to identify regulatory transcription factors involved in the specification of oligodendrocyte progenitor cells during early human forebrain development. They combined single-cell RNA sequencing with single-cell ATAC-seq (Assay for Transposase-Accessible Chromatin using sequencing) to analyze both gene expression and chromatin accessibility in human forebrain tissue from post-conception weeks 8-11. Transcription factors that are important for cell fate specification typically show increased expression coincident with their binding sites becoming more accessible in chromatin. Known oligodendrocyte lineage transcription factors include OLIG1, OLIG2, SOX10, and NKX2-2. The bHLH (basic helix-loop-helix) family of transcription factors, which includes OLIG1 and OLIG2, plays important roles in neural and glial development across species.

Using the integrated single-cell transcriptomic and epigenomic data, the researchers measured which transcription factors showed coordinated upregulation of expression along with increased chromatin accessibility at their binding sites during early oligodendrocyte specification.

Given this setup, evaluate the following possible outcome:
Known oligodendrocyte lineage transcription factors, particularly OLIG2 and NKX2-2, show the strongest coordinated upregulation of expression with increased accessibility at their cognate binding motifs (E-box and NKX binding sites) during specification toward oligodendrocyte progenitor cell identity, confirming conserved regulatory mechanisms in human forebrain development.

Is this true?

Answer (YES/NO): YES